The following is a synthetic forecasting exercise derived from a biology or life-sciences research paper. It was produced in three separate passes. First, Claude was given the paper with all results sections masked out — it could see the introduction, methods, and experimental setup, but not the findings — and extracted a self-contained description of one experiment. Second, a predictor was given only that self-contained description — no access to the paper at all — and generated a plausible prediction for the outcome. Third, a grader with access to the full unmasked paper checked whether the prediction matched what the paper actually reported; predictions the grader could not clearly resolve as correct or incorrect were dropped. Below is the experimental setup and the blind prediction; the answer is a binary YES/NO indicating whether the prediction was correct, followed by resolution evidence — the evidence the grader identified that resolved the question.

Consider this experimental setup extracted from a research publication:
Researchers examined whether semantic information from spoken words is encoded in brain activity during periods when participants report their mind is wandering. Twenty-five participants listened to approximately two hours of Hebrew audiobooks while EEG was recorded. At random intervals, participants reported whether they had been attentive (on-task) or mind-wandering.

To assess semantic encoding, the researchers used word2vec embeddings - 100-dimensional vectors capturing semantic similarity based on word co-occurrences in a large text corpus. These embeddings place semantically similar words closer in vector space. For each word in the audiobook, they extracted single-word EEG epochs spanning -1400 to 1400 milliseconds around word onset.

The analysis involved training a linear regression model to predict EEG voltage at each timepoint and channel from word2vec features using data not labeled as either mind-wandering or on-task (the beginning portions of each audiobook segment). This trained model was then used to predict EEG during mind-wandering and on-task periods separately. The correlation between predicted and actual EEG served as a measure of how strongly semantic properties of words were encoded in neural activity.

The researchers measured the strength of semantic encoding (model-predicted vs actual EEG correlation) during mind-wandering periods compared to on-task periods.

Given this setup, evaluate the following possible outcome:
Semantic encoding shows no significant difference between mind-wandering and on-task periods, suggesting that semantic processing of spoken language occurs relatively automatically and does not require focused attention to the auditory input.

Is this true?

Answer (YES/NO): YES